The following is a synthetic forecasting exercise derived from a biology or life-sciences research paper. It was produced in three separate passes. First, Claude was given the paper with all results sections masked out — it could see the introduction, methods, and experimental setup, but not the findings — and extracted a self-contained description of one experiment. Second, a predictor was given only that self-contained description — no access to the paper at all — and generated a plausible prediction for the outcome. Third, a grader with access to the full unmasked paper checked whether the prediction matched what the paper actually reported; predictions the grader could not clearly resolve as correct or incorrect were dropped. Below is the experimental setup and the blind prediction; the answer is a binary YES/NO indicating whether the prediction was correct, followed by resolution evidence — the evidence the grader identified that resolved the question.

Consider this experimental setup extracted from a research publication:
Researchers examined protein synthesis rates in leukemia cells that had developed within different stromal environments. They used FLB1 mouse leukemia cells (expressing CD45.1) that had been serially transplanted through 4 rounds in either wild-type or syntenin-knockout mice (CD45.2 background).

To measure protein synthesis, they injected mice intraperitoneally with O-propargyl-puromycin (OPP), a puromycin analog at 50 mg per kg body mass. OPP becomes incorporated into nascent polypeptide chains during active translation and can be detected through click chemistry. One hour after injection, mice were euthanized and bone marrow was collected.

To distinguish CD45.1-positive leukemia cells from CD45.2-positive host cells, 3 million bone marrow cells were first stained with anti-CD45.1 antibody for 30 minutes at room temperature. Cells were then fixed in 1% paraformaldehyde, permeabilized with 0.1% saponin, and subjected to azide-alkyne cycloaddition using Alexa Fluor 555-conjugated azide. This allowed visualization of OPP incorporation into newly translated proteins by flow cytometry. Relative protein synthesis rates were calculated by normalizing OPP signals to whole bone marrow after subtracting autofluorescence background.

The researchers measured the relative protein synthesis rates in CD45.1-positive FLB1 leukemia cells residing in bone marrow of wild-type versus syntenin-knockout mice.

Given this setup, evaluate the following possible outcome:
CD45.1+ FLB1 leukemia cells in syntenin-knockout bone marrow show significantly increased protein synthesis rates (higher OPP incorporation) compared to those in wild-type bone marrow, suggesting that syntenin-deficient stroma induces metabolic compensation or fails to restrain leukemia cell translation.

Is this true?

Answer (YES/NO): YES